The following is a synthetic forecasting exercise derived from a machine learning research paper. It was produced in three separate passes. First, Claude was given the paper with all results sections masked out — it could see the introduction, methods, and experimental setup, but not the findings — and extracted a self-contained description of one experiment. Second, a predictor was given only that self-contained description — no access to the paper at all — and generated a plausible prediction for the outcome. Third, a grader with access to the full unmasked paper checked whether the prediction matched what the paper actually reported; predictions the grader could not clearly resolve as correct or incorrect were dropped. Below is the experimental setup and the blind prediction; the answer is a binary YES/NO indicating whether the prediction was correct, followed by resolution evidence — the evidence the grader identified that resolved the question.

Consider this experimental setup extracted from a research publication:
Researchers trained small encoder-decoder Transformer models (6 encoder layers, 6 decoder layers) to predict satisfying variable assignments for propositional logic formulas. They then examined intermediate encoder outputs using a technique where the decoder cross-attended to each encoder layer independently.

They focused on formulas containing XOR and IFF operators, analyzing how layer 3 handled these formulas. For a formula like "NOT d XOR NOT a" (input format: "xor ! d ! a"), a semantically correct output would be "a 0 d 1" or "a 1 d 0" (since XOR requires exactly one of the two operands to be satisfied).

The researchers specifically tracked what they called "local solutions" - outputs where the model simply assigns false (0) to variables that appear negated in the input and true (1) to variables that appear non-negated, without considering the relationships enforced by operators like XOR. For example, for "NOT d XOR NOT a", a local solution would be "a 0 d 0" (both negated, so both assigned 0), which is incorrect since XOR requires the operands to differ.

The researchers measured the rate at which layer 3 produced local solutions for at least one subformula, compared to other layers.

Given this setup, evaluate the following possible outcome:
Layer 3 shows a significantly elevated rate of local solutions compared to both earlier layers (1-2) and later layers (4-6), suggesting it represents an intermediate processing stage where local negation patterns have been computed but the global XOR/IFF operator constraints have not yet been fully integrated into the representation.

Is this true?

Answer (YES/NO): YES